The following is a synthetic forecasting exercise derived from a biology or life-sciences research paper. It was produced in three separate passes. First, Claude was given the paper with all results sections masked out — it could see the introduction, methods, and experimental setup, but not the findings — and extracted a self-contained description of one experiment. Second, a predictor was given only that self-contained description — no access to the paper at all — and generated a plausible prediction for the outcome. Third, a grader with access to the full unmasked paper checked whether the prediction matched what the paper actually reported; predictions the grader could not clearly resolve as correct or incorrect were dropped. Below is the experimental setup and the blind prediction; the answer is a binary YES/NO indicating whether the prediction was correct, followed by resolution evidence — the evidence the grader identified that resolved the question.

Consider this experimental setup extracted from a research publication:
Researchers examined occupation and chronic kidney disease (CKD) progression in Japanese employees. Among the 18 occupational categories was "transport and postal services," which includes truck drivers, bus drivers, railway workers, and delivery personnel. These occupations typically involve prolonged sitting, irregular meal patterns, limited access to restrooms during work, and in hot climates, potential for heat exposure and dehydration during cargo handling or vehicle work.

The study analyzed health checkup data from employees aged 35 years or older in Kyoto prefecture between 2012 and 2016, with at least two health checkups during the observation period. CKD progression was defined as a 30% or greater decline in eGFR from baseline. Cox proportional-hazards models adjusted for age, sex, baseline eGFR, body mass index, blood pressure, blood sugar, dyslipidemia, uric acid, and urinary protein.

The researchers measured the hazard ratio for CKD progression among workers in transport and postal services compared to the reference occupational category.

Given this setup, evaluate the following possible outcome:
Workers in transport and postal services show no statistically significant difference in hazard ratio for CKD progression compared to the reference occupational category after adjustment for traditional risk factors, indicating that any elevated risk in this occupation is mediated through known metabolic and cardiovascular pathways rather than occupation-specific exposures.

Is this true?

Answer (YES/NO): NO